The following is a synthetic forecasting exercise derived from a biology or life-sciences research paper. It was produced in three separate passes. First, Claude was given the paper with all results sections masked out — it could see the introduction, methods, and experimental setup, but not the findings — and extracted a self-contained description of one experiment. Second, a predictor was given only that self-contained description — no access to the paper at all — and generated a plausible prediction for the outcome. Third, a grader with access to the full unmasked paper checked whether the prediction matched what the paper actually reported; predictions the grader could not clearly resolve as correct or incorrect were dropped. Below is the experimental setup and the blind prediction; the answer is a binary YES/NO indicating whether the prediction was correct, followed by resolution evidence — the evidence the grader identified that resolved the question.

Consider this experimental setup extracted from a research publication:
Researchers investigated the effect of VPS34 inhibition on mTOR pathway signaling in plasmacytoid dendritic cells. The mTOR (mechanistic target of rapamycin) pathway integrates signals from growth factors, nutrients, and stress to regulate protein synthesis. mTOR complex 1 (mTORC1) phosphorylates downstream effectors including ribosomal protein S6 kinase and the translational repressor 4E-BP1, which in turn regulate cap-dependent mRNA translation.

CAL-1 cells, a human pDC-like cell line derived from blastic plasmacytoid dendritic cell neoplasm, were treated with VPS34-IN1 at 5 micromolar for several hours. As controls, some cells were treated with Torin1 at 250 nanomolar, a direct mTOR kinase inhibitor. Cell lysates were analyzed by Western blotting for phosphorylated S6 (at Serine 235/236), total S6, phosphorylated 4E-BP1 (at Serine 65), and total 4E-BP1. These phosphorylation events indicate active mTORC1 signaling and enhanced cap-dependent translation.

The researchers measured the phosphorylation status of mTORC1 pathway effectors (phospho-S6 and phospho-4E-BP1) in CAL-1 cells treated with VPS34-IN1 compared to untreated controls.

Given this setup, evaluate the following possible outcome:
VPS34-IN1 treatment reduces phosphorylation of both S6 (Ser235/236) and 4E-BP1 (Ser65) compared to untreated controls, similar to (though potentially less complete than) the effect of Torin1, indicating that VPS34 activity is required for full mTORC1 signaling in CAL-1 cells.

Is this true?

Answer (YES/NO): YES